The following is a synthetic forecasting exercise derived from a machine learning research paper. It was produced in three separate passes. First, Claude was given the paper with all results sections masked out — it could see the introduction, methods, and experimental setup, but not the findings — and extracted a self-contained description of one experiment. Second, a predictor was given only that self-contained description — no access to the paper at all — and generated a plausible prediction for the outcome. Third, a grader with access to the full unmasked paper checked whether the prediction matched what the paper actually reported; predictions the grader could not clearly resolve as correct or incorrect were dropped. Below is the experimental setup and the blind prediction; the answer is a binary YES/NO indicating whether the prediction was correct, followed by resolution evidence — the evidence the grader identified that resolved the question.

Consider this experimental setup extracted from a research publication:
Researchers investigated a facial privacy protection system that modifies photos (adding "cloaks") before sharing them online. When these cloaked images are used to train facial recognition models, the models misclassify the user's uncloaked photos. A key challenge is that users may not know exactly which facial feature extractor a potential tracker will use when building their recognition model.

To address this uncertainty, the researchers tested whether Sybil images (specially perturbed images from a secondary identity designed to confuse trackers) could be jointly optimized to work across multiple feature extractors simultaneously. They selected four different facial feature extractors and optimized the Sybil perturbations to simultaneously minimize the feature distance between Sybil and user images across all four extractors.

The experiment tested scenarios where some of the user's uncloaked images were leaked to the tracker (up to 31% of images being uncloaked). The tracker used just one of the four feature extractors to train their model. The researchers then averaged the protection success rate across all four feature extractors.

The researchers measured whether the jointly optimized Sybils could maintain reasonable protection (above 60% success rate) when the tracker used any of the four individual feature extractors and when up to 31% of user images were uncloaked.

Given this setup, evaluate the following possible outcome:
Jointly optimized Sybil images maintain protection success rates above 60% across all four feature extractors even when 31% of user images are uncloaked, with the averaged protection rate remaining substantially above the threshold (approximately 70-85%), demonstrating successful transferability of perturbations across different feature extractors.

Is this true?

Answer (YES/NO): NO